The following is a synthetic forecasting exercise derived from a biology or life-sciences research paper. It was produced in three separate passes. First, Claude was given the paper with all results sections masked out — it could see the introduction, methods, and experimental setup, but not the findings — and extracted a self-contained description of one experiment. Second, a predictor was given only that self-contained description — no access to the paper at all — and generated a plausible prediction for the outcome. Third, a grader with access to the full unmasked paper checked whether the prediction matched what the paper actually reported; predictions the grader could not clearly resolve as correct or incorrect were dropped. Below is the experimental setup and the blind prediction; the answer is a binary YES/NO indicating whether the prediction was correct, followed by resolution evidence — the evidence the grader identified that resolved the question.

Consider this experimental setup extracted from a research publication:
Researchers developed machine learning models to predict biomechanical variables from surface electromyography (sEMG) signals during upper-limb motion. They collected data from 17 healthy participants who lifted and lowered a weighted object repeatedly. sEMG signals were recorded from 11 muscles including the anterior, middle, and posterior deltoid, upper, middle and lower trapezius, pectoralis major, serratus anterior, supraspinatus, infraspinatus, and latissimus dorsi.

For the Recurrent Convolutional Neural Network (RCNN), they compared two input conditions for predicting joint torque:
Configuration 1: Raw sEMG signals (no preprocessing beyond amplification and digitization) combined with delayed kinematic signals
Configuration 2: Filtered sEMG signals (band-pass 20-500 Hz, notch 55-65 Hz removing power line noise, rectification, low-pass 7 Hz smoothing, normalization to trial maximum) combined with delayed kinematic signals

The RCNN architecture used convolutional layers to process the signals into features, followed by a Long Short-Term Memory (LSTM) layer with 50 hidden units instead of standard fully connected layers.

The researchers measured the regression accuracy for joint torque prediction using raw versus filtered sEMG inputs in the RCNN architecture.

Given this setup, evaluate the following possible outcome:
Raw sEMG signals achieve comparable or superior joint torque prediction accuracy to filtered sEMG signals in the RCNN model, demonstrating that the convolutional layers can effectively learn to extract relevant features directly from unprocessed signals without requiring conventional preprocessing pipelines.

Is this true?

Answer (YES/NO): YES